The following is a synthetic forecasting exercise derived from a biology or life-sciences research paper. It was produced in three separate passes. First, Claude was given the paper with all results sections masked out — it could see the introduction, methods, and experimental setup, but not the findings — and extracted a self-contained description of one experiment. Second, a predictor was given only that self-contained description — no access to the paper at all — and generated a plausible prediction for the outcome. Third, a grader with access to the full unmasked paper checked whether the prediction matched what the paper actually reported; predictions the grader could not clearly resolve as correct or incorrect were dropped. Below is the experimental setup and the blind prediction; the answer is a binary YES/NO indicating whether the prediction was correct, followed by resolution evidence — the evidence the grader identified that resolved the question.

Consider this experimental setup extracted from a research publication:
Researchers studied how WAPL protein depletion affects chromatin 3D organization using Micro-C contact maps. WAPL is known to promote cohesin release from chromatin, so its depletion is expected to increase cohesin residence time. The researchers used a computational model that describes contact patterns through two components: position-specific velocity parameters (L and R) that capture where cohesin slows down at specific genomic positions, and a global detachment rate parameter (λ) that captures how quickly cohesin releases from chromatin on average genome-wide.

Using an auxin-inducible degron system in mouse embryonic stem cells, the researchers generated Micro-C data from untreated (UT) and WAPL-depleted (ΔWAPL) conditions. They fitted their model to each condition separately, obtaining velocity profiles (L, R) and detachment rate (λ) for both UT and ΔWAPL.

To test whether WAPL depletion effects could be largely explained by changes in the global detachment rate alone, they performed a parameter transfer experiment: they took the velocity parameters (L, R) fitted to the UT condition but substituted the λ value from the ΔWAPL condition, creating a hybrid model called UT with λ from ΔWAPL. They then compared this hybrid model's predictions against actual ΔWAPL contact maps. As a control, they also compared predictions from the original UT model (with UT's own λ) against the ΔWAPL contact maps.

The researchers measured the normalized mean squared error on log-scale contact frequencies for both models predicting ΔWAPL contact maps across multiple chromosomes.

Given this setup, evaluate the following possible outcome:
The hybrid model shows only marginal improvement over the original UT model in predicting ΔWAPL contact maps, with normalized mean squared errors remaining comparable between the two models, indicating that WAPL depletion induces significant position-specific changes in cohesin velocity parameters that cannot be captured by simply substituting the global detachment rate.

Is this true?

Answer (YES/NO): NO